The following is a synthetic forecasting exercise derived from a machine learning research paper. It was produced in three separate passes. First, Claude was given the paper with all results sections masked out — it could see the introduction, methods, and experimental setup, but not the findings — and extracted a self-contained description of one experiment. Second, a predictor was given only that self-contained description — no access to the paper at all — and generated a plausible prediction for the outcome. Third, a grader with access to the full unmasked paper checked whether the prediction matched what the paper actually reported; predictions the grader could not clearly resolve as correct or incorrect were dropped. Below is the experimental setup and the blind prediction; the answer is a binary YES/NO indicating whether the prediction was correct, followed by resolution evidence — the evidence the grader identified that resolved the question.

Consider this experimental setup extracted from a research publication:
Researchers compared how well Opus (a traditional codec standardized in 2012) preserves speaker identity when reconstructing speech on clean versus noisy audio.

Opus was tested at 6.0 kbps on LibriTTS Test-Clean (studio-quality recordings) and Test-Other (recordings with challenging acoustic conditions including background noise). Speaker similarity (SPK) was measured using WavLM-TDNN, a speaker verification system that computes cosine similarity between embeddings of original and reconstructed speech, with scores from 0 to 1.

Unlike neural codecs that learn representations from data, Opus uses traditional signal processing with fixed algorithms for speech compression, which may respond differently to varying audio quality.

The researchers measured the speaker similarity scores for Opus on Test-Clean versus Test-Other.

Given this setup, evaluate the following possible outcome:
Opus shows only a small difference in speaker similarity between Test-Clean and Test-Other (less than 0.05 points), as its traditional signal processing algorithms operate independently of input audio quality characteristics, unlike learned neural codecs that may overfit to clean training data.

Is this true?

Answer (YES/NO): YES